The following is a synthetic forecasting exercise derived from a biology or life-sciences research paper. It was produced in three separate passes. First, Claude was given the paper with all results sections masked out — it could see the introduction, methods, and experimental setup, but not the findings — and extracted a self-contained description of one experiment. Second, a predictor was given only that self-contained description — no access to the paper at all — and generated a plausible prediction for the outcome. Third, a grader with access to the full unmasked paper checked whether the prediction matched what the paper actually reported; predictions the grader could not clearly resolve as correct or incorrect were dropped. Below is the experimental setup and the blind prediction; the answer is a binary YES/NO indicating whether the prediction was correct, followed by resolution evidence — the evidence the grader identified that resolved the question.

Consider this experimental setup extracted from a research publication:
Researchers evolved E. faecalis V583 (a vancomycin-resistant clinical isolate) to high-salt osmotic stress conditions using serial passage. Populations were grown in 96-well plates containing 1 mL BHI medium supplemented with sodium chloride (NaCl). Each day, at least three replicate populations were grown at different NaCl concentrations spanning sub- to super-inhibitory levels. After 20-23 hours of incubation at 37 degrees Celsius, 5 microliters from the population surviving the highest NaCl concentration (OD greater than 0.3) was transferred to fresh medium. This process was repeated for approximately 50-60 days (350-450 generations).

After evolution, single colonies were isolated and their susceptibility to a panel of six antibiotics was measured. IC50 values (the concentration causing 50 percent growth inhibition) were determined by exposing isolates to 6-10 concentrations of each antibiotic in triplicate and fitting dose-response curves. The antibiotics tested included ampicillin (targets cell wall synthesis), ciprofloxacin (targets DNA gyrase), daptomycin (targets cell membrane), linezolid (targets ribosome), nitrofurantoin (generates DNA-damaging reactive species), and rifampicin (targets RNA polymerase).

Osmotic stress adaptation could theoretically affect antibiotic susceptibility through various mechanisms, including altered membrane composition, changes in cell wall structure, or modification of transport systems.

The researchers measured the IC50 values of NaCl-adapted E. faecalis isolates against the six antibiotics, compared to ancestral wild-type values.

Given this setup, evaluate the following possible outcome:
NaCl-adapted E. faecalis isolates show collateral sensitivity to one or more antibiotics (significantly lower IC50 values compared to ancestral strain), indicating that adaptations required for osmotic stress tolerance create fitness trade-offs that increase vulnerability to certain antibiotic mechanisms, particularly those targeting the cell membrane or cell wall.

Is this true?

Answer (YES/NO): NO